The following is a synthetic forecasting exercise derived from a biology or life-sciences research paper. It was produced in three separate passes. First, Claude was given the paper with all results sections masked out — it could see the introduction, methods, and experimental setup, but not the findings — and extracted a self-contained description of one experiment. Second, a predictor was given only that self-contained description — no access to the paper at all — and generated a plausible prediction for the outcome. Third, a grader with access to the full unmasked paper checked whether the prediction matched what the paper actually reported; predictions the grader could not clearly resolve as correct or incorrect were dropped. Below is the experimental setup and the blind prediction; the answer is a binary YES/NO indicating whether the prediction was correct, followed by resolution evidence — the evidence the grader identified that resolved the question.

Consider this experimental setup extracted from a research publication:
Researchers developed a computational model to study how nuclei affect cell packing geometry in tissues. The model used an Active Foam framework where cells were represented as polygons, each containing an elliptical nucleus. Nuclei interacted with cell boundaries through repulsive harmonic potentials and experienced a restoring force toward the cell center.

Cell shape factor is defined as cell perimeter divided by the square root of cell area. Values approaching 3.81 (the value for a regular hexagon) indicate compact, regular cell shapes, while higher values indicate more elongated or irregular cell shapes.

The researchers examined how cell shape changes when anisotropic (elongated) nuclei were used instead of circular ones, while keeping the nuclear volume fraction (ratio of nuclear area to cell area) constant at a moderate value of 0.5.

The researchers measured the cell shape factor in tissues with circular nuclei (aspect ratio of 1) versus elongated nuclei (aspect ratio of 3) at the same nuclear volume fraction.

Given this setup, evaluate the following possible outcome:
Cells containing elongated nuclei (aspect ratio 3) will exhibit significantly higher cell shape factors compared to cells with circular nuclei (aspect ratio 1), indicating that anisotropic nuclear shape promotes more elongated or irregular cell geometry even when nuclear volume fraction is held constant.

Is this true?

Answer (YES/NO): NO